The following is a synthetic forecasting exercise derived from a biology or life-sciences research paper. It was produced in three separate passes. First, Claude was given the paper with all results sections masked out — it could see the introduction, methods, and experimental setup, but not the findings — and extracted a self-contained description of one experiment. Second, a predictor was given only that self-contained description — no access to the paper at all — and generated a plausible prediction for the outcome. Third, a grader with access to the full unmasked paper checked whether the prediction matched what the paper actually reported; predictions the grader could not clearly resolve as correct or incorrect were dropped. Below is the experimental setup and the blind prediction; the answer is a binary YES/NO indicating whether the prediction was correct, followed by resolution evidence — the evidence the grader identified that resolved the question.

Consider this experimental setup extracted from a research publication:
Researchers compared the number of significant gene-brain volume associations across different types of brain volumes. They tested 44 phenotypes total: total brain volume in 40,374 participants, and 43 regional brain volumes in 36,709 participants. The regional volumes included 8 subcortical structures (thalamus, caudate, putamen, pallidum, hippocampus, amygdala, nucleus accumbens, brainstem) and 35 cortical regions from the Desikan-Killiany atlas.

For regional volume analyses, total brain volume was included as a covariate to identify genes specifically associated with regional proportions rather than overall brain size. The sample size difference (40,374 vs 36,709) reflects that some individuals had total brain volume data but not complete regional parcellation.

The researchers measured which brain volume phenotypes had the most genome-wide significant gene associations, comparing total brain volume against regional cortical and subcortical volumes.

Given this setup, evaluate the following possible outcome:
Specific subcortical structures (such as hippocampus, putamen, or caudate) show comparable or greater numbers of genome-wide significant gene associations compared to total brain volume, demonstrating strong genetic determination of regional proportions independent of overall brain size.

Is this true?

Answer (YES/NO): NO